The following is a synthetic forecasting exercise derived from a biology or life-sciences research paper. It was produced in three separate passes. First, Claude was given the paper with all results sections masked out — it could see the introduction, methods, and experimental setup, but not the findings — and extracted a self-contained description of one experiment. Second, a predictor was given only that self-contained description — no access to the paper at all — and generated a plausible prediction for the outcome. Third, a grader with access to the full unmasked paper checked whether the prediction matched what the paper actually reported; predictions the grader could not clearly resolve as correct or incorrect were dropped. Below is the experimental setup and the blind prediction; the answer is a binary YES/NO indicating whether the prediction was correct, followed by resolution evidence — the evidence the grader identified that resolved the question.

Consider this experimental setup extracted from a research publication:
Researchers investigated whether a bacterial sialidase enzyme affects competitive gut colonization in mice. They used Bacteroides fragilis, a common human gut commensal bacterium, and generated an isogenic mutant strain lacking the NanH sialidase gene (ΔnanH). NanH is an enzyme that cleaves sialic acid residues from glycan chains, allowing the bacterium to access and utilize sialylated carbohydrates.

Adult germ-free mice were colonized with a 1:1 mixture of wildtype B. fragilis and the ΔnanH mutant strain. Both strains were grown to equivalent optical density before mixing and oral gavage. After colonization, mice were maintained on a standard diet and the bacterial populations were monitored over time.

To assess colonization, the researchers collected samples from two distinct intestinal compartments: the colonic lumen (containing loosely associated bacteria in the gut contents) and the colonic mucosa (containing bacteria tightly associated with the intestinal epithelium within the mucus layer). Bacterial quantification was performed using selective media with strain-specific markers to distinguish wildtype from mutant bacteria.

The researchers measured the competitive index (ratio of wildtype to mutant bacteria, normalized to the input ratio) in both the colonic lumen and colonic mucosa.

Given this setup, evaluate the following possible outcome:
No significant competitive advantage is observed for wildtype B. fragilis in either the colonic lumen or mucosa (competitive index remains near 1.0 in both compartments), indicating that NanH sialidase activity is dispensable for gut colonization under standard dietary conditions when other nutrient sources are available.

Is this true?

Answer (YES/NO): NO